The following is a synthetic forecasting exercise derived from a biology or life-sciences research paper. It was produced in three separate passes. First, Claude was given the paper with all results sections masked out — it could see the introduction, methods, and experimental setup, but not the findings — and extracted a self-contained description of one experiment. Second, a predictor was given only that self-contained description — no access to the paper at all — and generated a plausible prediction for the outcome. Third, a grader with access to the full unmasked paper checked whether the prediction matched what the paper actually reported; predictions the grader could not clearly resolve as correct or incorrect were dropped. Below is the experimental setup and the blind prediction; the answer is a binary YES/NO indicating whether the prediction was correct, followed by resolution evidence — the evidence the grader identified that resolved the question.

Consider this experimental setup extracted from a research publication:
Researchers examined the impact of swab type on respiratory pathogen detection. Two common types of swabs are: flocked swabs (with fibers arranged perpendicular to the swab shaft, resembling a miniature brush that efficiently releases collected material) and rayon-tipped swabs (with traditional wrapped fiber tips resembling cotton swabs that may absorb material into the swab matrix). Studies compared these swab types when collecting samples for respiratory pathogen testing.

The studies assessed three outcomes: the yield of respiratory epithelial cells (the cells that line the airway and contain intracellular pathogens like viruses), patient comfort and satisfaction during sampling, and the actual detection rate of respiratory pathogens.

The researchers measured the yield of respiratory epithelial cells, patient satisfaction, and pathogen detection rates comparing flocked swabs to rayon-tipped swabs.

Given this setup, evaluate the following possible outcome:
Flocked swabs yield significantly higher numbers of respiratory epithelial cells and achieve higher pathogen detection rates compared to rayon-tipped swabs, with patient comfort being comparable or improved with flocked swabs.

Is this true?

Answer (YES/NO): NO